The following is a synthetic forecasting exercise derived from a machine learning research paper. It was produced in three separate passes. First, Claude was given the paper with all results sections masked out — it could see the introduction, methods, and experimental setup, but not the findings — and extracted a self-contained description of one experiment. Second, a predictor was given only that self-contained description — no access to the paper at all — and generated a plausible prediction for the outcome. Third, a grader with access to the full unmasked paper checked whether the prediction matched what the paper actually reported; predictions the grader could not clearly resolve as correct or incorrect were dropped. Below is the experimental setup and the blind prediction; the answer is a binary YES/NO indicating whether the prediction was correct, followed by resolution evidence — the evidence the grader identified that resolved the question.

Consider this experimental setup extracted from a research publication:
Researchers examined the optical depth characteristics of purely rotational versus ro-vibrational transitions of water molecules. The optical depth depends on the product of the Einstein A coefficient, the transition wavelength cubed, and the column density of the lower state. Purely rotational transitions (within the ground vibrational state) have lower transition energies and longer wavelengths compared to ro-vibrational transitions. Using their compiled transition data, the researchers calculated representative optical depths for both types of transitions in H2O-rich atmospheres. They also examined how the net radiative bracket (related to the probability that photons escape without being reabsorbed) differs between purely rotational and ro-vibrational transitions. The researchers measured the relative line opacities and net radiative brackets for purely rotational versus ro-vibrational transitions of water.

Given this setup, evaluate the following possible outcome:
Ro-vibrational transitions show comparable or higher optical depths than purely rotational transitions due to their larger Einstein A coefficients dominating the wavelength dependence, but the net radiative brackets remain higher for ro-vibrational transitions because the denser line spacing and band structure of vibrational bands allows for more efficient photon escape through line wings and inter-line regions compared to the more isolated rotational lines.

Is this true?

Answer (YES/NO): NO